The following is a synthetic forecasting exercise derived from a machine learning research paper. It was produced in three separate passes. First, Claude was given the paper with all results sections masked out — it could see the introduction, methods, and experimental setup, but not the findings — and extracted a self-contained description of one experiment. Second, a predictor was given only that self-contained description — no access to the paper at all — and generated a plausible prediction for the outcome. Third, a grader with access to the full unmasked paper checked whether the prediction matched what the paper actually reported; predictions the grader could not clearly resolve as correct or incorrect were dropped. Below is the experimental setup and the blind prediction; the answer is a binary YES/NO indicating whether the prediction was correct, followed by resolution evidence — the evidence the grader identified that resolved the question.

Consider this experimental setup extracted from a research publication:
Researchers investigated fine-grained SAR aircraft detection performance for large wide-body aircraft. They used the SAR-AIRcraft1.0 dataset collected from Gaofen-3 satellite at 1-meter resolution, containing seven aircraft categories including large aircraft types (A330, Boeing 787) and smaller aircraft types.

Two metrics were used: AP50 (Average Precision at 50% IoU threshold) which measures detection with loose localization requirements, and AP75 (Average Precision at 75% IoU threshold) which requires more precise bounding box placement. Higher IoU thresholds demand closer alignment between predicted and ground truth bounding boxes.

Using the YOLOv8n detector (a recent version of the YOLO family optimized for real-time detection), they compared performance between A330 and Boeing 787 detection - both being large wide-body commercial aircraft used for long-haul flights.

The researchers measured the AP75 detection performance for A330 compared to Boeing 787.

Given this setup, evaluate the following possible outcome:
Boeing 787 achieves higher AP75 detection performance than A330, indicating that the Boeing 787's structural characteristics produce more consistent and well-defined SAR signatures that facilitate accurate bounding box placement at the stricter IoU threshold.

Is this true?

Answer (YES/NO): NO